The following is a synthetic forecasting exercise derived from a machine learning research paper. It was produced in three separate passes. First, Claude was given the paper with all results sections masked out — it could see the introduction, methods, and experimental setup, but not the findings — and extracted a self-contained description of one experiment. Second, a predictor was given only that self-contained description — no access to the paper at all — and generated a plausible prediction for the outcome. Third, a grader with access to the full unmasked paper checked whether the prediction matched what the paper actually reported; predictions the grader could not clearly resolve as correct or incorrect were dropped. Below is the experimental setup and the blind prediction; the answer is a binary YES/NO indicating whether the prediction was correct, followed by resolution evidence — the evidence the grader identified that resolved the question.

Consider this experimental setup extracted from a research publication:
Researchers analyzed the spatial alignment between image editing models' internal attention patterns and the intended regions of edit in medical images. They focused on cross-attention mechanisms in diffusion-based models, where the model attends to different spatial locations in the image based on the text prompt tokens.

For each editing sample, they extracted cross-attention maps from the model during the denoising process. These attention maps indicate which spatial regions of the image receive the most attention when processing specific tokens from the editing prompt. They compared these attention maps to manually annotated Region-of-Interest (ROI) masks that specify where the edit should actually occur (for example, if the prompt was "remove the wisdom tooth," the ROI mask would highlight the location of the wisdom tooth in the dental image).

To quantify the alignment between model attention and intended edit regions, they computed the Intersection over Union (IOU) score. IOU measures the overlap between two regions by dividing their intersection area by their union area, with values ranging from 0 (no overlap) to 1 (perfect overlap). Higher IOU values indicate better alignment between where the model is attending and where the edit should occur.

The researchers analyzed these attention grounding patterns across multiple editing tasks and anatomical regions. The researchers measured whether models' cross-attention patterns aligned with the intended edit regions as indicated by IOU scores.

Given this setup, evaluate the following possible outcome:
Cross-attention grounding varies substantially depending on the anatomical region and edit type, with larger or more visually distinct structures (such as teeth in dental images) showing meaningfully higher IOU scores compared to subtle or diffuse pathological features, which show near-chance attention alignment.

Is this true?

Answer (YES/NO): NO